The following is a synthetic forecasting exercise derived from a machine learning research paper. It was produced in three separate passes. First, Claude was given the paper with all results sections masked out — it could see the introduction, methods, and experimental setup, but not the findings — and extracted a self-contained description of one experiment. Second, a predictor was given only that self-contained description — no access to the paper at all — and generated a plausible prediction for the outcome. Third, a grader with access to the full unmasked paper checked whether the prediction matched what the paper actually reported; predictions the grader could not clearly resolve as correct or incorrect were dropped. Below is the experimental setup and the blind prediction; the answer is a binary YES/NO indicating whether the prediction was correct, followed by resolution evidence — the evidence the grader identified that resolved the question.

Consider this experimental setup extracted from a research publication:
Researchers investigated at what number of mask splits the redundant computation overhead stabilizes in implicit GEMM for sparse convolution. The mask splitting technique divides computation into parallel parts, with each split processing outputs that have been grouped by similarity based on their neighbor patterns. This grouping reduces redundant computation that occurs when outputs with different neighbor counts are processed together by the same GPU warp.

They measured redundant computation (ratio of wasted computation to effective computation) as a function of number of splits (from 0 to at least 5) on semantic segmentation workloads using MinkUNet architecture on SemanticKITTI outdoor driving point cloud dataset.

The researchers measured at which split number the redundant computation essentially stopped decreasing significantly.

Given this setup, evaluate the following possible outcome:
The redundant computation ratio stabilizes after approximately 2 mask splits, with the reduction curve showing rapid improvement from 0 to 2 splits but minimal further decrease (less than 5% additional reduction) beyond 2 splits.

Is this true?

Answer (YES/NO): NO